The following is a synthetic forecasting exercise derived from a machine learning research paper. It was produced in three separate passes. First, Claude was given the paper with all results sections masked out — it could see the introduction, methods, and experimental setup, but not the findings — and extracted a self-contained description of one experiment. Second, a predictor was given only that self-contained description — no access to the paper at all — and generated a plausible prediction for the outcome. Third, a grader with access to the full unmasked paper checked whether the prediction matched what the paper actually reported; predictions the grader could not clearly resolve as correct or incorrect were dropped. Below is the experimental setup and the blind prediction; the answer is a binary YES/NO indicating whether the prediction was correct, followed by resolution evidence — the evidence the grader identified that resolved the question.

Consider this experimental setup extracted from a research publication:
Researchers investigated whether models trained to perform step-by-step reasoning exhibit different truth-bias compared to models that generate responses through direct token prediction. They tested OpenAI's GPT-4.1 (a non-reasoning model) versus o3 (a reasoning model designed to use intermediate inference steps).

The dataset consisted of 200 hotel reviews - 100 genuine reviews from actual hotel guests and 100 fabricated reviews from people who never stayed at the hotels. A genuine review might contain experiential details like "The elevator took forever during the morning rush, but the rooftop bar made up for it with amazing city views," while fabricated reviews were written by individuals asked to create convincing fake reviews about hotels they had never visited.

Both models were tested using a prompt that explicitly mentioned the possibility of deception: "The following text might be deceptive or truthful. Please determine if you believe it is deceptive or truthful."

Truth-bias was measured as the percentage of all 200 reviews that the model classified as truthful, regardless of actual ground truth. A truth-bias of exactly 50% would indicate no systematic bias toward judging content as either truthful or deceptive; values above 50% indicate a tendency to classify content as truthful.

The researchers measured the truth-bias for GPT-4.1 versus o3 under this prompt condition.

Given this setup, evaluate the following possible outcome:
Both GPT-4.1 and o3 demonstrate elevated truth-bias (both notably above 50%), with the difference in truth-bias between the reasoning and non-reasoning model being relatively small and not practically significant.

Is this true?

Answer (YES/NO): NO